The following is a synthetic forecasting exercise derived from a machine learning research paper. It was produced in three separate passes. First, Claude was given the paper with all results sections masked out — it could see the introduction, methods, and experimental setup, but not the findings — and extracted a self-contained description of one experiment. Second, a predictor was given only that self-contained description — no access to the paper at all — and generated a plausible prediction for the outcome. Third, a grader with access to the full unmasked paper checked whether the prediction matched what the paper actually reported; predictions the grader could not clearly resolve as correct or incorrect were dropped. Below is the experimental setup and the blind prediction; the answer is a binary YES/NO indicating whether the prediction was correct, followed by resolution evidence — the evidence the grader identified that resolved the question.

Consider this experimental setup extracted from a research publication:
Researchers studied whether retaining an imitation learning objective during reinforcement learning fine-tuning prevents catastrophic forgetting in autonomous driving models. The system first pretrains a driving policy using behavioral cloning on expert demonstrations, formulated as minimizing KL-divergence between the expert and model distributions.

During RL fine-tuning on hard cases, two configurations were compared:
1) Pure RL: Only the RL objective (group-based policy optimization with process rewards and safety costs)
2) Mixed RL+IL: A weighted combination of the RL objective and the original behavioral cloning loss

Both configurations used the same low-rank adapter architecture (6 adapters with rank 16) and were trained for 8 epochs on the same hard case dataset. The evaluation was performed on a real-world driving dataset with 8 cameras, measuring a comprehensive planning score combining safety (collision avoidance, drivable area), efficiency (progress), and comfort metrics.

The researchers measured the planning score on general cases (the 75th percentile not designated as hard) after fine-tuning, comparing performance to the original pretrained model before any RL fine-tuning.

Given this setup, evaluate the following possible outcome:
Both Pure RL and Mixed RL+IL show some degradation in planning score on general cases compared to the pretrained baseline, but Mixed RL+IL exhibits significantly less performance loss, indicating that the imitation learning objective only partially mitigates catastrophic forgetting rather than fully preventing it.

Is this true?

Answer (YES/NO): NO